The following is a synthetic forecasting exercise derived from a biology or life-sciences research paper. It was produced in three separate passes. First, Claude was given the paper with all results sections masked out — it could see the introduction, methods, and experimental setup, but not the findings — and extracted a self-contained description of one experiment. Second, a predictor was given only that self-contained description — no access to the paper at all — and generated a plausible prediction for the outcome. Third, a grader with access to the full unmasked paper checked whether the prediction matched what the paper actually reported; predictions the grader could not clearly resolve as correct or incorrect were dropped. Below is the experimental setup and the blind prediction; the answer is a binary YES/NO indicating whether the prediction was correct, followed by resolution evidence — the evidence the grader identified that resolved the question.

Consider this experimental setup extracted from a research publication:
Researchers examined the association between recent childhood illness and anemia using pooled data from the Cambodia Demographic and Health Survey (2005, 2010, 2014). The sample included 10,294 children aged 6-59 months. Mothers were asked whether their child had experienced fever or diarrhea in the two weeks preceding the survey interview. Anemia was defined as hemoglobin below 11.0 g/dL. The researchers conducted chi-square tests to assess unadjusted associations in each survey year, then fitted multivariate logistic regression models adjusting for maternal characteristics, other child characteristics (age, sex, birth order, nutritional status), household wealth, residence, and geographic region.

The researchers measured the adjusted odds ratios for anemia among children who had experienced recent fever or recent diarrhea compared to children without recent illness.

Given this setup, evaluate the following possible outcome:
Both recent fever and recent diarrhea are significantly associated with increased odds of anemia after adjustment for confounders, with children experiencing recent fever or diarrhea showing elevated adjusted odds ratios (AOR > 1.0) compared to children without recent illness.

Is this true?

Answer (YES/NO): NO